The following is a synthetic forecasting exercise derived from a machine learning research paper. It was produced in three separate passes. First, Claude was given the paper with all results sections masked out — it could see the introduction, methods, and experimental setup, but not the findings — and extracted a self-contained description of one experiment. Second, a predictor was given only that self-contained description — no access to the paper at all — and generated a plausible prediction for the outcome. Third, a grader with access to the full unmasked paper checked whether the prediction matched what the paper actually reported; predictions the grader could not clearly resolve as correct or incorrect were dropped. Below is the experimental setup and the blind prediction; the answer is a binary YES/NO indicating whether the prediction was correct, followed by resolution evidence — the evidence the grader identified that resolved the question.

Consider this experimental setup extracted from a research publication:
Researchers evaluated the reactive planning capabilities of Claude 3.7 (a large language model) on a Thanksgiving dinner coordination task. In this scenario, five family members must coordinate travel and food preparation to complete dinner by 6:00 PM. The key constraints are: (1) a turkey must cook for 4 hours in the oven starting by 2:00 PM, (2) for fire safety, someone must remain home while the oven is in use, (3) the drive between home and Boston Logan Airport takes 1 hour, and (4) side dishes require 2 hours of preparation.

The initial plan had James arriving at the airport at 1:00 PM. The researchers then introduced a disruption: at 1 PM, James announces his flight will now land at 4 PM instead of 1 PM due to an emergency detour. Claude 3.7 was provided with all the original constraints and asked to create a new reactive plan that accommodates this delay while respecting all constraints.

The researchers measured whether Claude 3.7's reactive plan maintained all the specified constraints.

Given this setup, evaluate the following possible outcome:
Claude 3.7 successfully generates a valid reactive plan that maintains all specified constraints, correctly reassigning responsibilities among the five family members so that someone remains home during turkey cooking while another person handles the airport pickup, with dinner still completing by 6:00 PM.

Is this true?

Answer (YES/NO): NO